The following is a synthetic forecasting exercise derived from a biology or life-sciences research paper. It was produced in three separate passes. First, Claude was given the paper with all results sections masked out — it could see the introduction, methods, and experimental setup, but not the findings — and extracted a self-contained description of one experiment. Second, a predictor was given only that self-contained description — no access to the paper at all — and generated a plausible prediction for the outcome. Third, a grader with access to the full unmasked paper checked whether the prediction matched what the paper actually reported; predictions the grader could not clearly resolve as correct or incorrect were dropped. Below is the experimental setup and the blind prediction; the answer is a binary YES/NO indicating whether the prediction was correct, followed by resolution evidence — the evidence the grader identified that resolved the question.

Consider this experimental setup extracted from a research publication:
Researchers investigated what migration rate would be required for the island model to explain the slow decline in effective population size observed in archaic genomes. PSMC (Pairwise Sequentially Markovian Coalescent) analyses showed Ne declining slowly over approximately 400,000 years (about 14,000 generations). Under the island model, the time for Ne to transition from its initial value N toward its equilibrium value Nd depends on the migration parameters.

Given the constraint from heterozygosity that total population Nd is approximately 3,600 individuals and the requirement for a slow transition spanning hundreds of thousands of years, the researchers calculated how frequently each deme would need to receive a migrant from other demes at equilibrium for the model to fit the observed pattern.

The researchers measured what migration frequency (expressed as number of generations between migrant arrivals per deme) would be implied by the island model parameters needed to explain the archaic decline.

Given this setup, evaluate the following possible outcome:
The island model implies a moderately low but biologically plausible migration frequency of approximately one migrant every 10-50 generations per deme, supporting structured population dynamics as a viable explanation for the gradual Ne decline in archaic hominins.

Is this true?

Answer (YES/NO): NO